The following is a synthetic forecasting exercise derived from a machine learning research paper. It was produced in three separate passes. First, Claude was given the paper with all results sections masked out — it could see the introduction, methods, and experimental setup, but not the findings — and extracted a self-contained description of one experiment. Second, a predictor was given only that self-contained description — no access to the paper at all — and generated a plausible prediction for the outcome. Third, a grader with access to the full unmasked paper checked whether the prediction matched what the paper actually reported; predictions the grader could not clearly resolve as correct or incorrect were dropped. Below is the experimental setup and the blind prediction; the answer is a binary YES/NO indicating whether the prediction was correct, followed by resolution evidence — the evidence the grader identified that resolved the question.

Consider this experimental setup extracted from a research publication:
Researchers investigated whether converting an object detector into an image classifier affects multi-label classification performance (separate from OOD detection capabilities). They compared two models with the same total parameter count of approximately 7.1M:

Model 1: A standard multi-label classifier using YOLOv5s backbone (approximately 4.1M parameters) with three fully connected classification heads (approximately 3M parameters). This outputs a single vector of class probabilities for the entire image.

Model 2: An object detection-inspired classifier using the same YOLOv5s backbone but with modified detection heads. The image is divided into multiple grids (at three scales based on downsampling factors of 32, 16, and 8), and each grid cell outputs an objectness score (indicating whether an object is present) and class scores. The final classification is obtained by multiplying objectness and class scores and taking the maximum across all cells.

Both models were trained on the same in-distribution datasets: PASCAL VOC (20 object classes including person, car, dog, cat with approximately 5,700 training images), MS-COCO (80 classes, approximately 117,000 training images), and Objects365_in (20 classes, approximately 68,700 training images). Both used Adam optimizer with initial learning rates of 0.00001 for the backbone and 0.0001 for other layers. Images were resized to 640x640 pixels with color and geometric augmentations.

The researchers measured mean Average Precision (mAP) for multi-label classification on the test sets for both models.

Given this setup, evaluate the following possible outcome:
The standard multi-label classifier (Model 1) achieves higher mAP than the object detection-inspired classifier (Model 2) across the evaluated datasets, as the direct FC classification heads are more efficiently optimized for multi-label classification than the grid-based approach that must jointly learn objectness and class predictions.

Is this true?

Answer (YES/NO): NO